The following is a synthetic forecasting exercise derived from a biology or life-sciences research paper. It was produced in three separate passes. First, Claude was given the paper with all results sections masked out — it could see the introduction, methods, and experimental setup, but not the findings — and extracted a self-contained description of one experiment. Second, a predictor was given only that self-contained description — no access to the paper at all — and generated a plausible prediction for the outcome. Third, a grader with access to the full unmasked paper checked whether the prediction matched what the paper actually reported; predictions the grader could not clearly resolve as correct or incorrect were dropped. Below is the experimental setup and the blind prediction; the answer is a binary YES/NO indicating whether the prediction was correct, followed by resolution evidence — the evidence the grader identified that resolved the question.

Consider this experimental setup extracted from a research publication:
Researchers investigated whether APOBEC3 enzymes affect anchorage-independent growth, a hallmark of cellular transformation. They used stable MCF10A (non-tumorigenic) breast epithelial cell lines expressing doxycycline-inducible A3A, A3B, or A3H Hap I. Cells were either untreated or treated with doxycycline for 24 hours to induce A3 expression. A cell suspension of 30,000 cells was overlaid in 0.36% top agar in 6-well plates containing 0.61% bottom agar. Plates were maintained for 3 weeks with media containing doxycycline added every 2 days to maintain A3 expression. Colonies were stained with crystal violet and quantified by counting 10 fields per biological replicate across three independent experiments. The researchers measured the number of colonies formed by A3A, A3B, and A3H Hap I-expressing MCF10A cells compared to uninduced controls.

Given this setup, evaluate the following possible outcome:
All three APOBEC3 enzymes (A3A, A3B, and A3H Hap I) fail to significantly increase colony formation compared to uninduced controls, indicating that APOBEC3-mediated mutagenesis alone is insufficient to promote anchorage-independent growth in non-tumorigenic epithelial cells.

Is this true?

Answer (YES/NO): NO